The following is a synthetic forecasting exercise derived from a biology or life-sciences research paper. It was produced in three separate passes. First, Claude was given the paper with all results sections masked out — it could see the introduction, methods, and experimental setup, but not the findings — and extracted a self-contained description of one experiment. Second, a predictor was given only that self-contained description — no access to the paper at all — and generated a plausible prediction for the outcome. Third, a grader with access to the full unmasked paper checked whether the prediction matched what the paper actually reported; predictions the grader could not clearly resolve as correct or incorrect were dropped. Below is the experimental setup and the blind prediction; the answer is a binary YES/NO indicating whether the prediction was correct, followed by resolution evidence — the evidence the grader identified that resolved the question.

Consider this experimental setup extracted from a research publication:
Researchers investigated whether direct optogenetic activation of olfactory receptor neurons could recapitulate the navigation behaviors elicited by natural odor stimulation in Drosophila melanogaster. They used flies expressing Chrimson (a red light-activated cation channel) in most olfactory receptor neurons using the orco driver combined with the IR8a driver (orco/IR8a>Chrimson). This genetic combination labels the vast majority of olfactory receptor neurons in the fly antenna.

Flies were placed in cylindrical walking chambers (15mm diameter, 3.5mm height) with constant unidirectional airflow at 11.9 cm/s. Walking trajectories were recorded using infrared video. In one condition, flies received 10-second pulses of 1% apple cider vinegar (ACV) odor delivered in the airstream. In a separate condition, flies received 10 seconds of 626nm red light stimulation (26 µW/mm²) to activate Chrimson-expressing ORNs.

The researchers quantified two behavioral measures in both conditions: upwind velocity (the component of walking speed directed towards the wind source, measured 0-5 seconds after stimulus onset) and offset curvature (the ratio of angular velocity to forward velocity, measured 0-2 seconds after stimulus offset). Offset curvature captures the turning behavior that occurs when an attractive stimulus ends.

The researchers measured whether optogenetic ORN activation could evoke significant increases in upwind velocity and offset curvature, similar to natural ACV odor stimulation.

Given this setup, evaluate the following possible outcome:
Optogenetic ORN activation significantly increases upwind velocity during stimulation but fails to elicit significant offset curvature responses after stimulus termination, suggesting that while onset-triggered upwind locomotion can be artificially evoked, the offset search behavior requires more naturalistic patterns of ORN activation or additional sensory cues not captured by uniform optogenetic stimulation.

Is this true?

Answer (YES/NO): NO